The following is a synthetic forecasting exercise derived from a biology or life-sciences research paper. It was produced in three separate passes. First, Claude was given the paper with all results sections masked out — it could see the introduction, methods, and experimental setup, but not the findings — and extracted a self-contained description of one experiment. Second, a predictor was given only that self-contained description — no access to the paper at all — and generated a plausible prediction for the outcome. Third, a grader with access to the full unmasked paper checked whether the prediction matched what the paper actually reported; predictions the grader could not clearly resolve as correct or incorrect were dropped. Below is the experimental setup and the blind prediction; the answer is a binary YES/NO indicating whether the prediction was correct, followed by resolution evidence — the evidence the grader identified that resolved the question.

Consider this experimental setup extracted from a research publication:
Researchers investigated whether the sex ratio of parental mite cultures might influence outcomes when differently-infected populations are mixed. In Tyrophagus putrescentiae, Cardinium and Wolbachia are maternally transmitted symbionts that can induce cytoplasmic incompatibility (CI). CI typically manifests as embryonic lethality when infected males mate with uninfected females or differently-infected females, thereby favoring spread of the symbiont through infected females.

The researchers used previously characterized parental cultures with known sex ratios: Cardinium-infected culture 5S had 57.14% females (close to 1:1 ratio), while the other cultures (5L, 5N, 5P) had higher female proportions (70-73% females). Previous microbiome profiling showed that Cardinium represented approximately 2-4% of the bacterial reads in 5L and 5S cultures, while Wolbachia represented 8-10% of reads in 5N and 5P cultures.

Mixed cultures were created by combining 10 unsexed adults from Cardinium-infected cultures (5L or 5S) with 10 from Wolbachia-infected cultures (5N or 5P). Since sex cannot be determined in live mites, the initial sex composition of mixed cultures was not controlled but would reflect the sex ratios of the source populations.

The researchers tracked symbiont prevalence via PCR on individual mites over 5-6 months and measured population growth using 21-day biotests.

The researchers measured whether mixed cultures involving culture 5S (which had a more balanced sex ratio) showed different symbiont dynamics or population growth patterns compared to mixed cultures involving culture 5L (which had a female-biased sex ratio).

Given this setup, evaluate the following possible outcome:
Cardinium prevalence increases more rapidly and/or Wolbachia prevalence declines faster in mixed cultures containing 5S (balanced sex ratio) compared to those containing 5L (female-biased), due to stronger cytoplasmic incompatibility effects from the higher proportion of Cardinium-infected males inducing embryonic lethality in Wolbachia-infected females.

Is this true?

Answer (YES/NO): NO